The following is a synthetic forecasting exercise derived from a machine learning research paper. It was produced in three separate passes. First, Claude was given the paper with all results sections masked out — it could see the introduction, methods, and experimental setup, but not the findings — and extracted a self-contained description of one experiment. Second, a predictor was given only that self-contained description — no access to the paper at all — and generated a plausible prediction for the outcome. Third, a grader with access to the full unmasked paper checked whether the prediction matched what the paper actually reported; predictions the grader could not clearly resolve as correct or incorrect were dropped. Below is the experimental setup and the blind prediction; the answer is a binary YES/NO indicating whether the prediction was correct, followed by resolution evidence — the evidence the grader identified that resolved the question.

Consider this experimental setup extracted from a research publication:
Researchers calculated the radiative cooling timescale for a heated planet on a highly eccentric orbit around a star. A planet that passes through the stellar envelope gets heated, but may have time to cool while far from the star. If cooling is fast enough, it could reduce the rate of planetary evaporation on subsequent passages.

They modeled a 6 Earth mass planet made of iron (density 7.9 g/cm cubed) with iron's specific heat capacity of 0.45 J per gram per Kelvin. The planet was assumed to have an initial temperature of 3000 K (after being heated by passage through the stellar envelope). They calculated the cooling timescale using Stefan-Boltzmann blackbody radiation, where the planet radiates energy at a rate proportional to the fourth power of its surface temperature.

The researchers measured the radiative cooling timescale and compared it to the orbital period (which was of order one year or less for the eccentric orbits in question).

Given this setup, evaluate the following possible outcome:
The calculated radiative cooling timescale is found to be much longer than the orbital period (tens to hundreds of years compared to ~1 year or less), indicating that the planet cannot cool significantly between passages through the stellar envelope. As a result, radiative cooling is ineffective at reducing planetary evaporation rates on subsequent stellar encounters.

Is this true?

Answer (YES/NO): YES